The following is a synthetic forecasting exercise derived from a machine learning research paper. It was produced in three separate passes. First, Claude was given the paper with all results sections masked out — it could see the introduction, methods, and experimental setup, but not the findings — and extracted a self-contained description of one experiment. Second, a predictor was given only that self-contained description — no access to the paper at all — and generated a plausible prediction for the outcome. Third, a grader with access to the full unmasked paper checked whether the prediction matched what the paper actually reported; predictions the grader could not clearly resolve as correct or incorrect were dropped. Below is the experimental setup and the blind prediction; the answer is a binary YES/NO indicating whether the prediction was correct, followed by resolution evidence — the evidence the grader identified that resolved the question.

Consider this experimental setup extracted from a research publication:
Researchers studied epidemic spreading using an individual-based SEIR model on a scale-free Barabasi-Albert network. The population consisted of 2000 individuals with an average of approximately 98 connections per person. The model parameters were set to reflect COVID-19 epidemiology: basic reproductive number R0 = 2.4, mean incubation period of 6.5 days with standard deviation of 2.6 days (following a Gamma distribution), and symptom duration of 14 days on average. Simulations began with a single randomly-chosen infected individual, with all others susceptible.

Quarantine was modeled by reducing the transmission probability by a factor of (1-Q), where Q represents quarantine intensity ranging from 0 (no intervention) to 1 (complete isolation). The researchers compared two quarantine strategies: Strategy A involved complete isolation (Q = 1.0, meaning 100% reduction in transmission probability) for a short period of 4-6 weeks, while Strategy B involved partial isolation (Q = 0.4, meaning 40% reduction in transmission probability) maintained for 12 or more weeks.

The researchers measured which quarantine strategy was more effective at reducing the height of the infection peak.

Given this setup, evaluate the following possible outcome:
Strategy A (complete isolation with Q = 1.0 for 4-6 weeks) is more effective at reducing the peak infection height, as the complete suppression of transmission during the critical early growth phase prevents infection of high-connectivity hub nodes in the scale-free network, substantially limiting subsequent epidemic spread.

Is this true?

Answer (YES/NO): NO